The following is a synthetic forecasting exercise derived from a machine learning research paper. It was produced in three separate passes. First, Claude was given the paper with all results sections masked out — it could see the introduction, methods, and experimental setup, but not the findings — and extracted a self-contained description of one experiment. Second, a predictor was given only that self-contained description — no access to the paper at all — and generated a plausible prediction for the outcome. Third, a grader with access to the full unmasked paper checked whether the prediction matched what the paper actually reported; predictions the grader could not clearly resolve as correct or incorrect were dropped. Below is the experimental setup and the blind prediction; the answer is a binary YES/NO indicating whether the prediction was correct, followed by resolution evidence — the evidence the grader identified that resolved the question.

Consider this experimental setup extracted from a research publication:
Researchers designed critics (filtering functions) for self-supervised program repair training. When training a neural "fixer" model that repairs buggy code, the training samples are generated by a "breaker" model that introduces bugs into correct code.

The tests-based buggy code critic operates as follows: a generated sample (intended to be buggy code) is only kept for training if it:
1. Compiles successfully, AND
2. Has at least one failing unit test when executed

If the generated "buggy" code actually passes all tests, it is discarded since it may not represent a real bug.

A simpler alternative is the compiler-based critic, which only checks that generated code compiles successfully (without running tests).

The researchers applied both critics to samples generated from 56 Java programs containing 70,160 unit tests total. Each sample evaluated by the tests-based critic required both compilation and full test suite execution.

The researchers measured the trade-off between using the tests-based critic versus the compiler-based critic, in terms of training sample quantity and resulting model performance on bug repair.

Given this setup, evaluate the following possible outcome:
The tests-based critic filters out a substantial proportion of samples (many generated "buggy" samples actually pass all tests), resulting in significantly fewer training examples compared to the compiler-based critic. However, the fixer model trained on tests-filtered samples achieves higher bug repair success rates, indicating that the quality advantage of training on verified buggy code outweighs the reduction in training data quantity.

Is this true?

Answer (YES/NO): NO